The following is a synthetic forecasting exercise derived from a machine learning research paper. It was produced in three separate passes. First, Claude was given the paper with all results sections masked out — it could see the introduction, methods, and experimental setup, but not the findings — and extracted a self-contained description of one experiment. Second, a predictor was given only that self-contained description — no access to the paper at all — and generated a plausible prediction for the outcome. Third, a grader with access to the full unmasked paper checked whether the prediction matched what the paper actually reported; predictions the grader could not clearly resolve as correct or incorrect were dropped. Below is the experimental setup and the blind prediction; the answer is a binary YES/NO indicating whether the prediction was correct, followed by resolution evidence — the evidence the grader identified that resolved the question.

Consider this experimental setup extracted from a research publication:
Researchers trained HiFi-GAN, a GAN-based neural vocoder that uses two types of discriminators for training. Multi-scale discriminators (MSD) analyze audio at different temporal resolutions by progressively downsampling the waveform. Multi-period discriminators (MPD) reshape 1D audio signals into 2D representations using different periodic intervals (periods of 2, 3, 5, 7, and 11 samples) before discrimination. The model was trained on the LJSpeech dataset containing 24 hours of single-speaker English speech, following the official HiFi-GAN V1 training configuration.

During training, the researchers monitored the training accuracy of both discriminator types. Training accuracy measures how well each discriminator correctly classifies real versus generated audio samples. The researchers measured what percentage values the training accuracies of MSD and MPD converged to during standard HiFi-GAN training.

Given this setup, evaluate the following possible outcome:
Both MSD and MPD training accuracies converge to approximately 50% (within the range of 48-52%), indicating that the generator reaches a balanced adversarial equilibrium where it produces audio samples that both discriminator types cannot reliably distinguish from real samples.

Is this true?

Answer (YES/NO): NO